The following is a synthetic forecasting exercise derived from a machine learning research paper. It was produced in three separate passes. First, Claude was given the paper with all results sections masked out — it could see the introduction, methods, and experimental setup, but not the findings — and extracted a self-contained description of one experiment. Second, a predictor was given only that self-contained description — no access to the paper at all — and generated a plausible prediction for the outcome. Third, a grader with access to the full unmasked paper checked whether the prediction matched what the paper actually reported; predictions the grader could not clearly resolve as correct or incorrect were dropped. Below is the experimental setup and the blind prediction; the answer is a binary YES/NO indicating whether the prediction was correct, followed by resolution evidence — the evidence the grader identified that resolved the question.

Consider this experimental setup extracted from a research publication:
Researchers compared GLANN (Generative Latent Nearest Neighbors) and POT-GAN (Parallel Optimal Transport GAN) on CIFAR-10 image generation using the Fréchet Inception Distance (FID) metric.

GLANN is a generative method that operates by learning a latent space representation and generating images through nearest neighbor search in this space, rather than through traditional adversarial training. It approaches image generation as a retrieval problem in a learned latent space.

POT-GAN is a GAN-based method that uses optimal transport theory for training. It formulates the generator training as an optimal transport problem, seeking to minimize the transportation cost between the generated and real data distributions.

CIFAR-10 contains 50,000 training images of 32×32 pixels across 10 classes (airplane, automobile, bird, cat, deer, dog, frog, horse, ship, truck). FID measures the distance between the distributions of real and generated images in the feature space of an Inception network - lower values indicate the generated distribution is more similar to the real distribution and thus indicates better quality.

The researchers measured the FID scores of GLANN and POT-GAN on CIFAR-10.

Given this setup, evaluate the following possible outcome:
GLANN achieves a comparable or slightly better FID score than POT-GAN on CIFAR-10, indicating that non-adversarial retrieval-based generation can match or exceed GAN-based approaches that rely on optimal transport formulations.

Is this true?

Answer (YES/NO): NO